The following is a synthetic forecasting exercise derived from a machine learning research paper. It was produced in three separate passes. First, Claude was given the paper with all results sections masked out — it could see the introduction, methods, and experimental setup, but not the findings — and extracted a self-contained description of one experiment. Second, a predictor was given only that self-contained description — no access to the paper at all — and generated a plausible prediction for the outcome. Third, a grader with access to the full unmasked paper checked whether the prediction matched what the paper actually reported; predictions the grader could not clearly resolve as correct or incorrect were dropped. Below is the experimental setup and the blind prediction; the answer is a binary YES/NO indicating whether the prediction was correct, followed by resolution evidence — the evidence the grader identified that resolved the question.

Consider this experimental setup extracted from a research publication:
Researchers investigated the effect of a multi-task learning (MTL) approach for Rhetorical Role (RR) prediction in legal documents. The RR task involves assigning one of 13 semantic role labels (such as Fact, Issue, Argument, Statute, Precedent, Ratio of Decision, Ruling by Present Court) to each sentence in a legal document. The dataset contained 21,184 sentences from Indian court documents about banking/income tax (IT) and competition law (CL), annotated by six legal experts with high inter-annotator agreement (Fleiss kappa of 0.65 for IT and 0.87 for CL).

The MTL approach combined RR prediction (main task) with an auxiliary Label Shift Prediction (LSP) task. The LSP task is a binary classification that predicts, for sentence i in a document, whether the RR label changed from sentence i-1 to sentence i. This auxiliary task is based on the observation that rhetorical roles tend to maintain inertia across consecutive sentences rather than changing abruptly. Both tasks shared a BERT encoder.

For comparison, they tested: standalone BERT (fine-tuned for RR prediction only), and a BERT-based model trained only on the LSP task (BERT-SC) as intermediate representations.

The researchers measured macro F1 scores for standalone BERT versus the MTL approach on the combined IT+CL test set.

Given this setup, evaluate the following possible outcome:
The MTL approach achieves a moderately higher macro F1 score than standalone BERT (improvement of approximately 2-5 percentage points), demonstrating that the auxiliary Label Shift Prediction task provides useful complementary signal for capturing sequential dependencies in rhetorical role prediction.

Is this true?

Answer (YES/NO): NO